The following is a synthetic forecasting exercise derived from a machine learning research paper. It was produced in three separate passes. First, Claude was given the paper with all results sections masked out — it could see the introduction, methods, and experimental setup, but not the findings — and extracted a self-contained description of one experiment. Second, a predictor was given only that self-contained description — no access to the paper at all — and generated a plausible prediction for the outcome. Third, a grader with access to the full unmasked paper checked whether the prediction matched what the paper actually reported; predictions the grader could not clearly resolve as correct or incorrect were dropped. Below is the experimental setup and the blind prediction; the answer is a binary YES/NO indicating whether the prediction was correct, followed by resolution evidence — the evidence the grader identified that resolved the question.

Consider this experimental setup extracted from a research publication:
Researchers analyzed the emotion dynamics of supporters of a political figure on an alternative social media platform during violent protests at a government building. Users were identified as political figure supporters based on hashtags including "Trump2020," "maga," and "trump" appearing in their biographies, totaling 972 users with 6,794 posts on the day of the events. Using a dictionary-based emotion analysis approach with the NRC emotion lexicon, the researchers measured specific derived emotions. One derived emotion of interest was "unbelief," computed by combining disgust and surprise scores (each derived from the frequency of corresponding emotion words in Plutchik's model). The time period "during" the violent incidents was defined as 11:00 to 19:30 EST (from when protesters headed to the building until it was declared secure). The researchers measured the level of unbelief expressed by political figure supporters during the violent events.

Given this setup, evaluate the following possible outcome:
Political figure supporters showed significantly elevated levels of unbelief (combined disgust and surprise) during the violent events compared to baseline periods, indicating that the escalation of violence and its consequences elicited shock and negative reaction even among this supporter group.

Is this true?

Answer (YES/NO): NO